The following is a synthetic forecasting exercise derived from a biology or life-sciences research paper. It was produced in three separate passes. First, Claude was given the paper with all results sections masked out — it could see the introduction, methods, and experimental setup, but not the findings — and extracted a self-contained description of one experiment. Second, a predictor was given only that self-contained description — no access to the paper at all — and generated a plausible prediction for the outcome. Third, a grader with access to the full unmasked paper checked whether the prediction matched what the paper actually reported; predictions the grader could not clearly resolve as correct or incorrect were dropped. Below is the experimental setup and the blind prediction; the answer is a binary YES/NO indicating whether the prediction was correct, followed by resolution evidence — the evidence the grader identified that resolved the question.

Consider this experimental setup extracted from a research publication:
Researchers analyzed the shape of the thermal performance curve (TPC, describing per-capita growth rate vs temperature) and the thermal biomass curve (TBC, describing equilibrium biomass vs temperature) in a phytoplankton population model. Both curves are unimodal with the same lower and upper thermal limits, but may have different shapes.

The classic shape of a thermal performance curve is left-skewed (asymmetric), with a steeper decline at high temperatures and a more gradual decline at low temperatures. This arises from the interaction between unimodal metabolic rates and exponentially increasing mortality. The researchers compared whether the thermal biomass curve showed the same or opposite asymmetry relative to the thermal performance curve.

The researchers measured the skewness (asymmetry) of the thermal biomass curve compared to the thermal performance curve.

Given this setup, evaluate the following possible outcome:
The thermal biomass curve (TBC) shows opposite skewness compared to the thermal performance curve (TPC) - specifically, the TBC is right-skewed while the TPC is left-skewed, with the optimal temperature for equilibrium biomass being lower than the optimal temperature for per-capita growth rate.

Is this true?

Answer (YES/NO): YES